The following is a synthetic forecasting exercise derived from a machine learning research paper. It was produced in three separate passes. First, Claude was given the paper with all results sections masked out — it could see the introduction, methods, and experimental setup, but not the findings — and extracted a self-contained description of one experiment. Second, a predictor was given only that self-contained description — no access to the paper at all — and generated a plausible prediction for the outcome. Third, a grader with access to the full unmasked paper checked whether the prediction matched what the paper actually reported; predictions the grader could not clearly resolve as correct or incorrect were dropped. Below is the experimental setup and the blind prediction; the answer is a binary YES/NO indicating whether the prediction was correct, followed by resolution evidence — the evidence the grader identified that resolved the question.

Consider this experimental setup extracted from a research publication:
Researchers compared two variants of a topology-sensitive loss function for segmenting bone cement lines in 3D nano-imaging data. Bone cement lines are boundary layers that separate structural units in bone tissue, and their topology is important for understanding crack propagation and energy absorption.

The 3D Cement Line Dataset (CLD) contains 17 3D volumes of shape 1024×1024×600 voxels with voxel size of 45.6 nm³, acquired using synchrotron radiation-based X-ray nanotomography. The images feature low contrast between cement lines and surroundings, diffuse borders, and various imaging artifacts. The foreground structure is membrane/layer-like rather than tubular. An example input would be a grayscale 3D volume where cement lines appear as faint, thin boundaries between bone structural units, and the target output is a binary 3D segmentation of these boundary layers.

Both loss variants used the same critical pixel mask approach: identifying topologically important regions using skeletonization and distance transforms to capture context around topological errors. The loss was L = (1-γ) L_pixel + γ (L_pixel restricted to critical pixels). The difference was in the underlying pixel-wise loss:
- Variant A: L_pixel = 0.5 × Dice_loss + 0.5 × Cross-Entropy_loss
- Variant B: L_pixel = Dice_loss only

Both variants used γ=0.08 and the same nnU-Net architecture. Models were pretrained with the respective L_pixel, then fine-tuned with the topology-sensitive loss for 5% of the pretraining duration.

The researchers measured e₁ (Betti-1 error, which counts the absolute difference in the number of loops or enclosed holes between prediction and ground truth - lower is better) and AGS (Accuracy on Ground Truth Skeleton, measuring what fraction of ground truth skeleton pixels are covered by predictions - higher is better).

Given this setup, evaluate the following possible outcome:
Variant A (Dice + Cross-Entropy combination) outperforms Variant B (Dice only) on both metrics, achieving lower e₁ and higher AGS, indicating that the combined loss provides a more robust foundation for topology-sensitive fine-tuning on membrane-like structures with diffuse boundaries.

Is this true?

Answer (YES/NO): NO